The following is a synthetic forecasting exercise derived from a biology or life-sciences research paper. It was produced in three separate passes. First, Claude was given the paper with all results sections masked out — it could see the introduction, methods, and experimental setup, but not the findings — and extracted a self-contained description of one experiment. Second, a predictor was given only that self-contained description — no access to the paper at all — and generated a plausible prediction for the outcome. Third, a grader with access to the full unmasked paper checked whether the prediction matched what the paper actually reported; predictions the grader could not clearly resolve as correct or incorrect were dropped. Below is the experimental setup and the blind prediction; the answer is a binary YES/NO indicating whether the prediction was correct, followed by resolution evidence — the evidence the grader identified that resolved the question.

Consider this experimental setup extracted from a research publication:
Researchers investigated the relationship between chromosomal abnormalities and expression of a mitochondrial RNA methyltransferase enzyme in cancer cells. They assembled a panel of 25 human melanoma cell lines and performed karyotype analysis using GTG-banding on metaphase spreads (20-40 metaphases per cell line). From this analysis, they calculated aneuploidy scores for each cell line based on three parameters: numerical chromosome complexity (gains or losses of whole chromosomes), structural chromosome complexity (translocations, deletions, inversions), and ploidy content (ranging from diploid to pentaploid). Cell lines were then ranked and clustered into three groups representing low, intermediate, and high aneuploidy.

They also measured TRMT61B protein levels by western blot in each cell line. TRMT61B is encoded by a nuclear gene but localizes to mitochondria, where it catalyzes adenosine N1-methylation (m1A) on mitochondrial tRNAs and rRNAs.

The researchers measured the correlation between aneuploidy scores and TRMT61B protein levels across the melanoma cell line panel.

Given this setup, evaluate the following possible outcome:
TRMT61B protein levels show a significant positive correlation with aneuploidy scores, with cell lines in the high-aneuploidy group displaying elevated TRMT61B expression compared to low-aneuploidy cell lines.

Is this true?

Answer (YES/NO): YES